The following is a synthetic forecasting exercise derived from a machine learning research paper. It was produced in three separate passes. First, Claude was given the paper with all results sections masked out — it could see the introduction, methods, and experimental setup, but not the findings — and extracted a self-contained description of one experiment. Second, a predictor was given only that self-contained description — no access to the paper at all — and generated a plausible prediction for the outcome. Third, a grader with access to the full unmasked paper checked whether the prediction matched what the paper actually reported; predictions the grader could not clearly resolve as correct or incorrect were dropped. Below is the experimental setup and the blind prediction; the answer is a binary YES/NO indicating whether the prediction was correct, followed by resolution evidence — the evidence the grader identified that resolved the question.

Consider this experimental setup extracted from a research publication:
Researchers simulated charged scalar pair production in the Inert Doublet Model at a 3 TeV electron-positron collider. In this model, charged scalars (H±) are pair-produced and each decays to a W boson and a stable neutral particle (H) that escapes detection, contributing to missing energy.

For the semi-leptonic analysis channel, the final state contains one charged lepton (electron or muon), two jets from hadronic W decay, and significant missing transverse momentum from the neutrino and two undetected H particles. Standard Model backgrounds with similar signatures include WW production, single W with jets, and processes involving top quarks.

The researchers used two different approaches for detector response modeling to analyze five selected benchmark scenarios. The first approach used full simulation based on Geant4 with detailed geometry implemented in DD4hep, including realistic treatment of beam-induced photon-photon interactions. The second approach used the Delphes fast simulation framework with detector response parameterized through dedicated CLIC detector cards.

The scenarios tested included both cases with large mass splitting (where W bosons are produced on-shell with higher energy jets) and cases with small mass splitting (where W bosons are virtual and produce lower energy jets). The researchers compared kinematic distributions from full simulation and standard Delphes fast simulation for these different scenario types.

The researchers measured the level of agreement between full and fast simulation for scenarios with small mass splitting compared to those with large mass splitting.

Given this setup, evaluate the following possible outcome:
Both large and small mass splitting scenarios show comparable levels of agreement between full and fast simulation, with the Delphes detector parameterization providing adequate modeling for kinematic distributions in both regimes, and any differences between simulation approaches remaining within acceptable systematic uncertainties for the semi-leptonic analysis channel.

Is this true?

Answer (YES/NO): NO